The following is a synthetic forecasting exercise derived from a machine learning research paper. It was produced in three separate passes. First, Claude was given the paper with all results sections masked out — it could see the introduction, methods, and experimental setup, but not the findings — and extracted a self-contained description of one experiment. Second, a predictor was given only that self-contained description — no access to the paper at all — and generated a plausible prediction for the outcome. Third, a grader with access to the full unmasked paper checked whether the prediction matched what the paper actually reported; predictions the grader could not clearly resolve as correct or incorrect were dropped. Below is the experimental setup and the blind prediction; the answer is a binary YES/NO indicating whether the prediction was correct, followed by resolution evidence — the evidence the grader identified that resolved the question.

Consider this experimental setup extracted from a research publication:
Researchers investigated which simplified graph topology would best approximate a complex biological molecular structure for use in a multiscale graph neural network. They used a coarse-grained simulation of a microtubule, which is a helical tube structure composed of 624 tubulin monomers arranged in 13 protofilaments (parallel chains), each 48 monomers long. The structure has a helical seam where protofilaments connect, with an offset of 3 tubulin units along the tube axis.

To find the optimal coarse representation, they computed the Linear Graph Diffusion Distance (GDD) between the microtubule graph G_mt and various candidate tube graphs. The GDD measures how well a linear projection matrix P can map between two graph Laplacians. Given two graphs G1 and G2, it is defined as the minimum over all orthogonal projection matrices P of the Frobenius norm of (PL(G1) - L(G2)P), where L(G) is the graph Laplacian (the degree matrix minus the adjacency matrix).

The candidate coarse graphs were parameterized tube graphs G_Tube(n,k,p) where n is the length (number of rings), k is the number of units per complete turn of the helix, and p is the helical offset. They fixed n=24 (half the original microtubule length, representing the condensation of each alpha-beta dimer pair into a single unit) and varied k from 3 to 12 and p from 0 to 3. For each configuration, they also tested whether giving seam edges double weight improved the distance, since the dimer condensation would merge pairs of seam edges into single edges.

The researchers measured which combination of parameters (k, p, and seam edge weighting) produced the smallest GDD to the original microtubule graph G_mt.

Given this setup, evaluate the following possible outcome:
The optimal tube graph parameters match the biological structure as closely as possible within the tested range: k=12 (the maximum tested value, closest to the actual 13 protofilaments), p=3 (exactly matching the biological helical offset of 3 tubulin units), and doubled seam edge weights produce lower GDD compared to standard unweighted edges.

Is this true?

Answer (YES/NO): NO